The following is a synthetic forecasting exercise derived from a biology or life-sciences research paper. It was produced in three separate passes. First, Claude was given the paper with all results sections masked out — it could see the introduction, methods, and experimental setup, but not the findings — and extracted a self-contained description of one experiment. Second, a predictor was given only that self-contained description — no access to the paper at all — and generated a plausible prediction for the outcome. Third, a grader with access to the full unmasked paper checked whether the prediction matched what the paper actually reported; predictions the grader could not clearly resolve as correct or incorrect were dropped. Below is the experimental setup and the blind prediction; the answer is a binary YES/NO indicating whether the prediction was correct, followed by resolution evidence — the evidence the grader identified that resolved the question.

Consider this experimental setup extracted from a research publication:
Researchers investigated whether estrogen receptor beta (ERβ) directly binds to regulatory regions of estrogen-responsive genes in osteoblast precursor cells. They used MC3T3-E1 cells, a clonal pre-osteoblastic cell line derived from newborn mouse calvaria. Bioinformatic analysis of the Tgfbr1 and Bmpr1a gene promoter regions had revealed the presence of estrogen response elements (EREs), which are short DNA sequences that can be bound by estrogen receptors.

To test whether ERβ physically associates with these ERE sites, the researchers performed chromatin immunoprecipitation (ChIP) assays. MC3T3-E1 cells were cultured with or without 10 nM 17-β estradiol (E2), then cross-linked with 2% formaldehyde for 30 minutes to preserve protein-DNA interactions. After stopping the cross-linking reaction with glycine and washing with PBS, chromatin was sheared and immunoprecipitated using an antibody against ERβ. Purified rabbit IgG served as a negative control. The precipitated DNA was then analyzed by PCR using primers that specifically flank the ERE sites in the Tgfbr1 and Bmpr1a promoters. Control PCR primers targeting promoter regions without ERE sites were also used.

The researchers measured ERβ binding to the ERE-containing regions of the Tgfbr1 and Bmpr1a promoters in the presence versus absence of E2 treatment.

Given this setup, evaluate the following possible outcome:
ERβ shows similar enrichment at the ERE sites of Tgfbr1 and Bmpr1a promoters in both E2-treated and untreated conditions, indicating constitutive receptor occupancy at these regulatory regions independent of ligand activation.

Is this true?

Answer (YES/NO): NO